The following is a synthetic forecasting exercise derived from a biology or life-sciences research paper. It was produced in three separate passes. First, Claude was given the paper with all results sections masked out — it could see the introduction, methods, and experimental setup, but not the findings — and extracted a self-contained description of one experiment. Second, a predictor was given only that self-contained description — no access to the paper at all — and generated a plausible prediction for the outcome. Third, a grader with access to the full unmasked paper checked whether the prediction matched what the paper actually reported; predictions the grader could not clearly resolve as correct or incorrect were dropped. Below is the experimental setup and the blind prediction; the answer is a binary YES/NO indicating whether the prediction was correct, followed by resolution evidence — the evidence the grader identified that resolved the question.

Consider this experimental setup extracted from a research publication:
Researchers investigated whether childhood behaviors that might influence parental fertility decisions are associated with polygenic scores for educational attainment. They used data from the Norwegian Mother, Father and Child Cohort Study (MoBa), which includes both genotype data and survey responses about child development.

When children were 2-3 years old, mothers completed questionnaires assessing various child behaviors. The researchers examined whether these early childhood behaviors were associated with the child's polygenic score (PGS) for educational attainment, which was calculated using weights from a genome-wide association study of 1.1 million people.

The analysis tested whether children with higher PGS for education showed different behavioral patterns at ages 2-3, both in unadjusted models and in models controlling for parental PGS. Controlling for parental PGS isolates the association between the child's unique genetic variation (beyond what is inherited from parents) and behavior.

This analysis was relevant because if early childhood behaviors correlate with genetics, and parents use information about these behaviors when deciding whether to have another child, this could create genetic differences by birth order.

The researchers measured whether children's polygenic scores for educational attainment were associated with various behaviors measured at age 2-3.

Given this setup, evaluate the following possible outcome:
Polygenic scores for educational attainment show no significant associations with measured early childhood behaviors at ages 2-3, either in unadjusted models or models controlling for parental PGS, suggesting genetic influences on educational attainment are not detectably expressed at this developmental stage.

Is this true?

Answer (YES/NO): NO